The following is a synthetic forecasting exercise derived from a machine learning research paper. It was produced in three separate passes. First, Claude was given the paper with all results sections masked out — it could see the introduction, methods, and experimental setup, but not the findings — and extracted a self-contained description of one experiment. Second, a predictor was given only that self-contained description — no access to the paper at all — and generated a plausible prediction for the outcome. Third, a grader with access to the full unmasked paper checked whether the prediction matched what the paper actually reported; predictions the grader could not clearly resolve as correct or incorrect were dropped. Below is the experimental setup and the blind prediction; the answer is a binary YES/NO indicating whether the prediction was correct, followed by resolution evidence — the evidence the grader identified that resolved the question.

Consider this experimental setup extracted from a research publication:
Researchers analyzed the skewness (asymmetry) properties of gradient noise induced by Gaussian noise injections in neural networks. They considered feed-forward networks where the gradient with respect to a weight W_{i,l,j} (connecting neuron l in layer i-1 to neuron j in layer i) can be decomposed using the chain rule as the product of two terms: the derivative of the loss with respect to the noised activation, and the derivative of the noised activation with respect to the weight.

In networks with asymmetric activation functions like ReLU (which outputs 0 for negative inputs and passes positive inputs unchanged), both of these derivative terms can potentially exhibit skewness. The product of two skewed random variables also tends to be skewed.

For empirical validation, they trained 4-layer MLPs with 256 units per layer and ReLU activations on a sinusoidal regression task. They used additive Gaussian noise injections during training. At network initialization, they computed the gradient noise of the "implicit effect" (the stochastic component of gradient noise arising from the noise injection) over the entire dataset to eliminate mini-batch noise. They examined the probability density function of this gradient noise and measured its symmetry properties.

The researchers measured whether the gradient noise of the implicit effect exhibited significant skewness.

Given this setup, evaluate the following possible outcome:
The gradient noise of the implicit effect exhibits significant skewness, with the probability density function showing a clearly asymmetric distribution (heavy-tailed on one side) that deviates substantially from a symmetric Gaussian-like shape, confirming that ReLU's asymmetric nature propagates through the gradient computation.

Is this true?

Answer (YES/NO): YES